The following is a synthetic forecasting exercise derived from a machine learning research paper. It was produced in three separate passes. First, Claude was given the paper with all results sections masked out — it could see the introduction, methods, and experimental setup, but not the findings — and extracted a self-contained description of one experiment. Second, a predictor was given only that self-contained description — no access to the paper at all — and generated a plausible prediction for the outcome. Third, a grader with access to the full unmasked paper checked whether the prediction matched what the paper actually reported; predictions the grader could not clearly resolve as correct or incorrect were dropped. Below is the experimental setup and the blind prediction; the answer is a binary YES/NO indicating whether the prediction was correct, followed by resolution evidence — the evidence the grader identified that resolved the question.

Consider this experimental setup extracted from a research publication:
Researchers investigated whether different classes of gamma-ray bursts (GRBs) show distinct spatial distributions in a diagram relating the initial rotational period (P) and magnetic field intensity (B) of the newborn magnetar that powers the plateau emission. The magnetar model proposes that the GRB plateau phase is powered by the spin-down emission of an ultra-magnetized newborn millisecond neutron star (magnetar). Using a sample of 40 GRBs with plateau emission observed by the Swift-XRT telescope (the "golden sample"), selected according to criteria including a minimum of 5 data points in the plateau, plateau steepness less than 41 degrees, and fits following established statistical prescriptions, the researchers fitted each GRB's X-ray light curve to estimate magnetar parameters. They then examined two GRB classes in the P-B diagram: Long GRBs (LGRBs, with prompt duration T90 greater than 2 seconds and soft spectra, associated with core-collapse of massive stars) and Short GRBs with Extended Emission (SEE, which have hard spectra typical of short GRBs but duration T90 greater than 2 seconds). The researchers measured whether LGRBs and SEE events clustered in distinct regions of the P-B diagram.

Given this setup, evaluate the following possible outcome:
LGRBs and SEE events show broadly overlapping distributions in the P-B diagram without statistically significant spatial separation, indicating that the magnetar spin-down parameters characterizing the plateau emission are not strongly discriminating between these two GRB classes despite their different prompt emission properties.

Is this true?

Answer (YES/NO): NO